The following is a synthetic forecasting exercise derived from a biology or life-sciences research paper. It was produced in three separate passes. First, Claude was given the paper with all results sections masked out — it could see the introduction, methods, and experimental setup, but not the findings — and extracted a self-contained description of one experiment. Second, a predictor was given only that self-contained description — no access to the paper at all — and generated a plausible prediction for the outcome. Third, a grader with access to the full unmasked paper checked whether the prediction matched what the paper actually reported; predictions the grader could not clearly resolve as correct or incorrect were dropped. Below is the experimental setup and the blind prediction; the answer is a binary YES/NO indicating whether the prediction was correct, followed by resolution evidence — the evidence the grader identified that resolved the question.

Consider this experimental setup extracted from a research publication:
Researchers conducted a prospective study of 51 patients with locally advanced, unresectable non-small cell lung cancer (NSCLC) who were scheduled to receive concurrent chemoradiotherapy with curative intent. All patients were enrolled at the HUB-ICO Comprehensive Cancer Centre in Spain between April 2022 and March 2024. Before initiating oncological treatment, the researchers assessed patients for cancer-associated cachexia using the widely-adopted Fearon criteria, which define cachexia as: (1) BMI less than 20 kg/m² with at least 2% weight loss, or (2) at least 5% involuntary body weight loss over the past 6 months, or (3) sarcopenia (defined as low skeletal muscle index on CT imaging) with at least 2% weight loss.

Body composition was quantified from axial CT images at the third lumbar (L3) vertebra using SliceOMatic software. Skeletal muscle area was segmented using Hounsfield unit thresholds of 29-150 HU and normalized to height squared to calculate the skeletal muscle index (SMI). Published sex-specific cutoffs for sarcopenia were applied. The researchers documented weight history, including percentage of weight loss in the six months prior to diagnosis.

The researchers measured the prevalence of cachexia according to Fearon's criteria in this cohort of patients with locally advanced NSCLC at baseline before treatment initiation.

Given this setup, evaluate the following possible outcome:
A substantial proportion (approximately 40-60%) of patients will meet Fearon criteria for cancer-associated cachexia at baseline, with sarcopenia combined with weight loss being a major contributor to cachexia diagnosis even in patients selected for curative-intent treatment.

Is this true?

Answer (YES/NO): NO